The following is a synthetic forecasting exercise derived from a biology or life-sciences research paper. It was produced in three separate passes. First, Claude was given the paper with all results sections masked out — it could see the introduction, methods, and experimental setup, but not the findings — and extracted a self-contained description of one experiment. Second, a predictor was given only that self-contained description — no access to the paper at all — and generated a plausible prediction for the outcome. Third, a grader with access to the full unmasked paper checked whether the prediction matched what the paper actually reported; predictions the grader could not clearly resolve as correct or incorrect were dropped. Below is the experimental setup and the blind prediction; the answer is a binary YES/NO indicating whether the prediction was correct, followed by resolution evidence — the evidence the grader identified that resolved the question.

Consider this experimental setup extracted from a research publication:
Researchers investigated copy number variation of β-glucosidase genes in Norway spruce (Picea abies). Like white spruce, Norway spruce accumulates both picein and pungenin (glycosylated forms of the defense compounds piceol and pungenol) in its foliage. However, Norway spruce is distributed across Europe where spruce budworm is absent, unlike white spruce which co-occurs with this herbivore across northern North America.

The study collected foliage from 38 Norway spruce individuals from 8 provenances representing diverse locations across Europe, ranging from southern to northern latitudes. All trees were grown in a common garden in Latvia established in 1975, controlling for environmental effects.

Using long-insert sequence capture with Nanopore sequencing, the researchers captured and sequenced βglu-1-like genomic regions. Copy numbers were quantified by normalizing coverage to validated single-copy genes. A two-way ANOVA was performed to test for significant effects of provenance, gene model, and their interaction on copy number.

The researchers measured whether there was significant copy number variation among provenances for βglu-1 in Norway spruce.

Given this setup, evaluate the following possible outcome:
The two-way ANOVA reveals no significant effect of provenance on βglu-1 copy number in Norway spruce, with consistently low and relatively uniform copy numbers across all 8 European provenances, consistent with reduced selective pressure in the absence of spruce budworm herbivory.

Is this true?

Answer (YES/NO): NO